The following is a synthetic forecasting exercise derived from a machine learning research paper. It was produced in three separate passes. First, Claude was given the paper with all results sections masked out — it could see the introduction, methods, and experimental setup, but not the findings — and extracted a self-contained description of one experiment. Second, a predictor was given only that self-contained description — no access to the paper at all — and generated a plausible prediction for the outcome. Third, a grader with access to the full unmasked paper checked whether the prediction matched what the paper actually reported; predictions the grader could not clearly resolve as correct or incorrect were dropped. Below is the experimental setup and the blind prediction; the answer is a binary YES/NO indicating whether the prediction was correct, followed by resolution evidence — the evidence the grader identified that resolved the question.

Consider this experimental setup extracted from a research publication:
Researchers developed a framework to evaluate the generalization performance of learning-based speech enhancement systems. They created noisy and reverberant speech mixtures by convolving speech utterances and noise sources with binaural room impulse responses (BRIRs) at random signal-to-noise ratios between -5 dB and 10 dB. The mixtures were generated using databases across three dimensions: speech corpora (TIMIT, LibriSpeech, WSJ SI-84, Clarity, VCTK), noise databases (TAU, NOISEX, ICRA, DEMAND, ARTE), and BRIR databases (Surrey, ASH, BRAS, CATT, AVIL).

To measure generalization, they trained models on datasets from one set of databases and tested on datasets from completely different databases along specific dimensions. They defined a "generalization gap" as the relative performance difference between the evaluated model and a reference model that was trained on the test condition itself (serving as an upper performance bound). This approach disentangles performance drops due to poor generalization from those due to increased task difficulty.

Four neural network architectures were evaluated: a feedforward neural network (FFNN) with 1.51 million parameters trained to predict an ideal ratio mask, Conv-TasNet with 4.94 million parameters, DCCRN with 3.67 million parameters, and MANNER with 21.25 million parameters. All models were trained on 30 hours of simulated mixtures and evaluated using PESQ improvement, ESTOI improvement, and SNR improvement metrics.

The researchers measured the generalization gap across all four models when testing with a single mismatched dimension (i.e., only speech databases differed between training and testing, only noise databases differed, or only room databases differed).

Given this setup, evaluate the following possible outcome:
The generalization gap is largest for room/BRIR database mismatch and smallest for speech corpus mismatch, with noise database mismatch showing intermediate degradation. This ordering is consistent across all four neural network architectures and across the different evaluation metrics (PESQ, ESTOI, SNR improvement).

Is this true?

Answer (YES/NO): NO